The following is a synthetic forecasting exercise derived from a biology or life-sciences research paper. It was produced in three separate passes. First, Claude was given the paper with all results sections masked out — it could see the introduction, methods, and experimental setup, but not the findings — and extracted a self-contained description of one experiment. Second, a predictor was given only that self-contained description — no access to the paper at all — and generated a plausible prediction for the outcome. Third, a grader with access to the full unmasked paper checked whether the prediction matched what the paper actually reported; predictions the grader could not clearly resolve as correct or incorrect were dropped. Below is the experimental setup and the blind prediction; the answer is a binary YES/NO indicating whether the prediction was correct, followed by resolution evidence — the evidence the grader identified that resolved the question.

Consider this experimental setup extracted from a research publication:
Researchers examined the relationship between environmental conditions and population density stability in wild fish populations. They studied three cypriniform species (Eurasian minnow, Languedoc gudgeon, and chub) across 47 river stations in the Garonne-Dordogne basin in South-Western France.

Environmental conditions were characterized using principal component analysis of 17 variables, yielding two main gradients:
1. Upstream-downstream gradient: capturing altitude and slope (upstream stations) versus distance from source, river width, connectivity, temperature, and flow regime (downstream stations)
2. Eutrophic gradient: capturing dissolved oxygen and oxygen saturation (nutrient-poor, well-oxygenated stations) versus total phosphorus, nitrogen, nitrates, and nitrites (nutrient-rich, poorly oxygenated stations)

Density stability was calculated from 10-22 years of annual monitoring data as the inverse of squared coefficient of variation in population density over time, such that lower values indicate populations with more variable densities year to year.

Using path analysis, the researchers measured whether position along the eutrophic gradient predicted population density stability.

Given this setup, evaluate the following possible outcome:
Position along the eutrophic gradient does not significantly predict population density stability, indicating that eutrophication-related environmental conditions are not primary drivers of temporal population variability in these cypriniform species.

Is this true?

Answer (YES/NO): NO